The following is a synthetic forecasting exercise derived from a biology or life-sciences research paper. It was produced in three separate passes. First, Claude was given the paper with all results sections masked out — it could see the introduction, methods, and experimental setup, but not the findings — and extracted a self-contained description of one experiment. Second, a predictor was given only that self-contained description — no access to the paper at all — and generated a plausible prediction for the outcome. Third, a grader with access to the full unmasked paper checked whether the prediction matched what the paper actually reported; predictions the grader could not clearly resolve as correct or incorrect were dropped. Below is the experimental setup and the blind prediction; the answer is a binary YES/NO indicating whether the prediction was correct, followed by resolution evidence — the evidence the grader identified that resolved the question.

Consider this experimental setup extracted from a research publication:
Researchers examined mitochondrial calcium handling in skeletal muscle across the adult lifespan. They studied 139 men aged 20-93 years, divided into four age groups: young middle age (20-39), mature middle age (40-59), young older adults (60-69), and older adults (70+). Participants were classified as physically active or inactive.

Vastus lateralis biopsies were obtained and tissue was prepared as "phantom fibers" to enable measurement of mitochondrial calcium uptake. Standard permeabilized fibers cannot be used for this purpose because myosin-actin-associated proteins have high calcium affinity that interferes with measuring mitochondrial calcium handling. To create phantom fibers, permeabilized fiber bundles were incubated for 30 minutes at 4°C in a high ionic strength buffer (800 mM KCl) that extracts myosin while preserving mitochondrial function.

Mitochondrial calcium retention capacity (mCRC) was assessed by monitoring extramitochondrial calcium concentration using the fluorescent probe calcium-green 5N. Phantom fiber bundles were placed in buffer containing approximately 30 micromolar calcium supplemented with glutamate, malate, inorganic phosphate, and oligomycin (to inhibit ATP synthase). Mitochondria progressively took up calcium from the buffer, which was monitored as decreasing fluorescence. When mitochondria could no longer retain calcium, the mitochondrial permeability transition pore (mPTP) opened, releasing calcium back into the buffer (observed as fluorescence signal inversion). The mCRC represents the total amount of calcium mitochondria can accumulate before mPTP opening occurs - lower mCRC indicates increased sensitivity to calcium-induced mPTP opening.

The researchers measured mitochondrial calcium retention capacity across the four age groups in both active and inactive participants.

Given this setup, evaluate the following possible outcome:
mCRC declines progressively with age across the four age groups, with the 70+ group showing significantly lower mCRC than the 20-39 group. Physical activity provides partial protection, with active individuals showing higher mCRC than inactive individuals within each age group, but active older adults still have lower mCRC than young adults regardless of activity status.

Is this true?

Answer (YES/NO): NO